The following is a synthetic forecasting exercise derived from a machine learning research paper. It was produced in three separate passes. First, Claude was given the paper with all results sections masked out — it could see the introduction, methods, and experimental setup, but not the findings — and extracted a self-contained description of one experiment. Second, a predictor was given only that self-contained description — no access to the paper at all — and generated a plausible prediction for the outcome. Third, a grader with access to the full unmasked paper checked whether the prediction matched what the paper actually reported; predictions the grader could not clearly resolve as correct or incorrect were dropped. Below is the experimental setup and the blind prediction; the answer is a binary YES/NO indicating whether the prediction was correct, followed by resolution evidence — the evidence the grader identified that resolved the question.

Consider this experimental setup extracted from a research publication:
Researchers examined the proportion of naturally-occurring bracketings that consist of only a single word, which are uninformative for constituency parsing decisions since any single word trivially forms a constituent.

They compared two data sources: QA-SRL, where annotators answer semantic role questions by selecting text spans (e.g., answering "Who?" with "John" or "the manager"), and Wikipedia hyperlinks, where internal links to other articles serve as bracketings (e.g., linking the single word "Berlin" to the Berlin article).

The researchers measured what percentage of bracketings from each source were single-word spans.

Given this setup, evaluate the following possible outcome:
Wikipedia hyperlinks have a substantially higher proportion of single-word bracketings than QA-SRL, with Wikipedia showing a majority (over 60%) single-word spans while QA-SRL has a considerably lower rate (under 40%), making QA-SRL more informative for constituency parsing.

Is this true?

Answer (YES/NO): NO